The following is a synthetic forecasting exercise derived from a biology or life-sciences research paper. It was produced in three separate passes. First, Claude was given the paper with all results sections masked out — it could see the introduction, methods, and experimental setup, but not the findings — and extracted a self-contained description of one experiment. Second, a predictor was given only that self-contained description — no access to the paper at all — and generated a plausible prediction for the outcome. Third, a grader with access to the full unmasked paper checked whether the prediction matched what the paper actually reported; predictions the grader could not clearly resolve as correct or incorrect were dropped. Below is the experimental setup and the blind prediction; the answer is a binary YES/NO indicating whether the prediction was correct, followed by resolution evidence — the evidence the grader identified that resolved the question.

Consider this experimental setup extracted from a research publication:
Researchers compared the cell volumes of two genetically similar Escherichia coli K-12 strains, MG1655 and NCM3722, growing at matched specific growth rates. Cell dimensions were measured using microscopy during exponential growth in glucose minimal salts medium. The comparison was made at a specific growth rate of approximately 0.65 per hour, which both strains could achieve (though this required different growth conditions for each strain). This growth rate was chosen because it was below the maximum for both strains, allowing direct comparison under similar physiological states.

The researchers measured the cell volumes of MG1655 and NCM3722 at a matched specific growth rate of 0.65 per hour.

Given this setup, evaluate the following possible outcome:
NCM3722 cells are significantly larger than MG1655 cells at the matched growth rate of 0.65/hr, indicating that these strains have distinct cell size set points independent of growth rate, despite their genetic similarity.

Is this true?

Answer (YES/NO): NO